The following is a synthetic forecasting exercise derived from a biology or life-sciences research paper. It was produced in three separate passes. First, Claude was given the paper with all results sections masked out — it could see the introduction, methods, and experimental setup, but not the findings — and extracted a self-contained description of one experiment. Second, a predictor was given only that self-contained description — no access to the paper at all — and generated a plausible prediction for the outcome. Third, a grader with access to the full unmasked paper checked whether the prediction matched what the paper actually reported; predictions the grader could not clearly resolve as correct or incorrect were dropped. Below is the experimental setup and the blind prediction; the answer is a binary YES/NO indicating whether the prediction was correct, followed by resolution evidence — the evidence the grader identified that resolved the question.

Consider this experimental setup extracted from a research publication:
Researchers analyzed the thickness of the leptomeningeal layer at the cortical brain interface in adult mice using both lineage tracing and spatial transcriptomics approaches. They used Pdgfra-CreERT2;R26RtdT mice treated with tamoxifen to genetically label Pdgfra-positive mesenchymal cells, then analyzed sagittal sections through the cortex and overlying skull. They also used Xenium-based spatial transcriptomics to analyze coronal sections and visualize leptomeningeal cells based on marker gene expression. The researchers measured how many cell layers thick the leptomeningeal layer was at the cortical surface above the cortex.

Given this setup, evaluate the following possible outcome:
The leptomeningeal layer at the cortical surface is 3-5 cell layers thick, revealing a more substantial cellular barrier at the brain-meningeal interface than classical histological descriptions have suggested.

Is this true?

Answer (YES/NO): NO